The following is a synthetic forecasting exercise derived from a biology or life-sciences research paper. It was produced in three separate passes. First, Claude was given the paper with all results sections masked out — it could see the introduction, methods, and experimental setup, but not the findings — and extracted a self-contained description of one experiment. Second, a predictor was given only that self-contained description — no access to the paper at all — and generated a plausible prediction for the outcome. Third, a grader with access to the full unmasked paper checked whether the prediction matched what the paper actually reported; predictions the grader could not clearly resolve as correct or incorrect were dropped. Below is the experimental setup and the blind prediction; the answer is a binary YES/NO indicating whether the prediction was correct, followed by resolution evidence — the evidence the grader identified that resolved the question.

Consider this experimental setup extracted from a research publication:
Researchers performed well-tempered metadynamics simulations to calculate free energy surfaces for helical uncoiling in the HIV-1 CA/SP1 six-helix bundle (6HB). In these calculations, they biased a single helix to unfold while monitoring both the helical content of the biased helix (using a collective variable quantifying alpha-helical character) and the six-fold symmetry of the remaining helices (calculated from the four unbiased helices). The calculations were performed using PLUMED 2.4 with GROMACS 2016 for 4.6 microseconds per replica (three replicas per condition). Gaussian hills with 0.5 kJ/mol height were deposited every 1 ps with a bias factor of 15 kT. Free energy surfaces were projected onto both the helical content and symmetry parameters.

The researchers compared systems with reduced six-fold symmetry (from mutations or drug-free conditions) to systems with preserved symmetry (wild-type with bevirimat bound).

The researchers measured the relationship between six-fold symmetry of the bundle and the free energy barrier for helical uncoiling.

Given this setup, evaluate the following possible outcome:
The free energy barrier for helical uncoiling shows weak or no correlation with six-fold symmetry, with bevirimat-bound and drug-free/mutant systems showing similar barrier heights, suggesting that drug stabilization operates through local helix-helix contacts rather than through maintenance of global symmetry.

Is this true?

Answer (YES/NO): NO